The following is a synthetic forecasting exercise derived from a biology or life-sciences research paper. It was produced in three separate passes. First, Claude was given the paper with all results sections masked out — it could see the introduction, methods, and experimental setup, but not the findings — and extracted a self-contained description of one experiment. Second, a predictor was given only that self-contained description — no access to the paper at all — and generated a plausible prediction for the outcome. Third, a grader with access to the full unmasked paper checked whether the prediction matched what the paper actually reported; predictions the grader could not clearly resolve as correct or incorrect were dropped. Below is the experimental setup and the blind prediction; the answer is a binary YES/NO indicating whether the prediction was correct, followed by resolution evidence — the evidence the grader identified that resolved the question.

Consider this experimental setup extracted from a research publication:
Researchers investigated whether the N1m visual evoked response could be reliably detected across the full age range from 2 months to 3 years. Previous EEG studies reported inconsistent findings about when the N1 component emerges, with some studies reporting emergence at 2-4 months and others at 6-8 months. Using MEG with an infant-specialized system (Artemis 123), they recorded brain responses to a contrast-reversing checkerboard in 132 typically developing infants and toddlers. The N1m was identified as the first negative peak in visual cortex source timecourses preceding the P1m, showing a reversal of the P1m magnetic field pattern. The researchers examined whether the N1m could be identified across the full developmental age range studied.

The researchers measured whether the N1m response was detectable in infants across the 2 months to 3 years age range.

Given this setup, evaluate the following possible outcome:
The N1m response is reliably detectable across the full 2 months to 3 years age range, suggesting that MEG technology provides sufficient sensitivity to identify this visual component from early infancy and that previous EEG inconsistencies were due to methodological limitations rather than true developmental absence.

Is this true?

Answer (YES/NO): YES